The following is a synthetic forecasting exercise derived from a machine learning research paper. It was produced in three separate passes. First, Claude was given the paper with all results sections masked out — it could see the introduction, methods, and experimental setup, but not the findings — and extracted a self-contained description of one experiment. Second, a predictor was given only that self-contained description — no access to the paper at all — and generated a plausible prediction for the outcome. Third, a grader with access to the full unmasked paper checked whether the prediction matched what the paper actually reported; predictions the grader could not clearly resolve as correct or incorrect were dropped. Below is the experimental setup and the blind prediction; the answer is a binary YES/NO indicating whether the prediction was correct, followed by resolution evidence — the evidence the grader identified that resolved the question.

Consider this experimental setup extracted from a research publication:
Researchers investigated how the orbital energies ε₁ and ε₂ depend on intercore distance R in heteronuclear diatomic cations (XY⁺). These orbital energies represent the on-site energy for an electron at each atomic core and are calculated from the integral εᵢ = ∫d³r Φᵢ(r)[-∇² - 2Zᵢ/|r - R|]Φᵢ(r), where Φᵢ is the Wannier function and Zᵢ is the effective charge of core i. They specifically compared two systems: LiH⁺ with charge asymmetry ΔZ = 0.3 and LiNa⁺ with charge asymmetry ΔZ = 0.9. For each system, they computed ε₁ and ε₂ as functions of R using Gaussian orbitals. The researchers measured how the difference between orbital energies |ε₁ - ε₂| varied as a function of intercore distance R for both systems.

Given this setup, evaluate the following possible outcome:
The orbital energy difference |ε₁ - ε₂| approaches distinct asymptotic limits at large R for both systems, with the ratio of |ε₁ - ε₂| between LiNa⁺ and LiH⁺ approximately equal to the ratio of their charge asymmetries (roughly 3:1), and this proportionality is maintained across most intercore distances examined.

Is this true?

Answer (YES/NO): NO